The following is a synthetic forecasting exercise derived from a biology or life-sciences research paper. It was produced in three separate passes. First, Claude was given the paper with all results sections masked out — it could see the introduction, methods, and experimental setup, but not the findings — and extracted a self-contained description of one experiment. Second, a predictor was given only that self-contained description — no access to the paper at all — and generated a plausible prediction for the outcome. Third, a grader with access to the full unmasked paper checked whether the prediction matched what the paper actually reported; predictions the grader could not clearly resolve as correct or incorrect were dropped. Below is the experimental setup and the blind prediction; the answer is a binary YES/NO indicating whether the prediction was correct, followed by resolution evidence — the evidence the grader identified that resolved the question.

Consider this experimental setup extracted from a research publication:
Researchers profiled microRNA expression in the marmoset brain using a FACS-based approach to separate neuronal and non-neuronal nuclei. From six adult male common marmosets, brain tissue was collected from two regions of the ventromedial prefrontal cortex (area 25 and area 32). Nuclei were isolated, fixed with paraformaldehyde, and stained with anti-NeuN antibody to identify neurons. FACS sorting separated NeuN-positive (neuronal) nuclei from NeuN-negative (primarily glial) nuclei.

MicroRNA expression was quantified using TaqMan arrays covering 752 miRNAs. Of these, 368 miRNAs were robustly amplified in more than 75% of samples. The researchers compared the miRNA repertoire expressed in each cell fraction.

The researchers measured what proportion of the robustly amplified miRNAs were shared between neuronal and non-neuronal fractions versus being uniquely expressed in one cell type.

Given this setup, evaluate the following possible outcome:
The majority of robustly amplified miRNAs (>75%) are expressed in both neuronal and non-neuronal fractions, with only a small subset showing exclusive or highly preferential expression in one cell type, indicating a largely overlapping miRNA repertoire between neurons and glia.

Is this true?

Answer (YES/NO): NO